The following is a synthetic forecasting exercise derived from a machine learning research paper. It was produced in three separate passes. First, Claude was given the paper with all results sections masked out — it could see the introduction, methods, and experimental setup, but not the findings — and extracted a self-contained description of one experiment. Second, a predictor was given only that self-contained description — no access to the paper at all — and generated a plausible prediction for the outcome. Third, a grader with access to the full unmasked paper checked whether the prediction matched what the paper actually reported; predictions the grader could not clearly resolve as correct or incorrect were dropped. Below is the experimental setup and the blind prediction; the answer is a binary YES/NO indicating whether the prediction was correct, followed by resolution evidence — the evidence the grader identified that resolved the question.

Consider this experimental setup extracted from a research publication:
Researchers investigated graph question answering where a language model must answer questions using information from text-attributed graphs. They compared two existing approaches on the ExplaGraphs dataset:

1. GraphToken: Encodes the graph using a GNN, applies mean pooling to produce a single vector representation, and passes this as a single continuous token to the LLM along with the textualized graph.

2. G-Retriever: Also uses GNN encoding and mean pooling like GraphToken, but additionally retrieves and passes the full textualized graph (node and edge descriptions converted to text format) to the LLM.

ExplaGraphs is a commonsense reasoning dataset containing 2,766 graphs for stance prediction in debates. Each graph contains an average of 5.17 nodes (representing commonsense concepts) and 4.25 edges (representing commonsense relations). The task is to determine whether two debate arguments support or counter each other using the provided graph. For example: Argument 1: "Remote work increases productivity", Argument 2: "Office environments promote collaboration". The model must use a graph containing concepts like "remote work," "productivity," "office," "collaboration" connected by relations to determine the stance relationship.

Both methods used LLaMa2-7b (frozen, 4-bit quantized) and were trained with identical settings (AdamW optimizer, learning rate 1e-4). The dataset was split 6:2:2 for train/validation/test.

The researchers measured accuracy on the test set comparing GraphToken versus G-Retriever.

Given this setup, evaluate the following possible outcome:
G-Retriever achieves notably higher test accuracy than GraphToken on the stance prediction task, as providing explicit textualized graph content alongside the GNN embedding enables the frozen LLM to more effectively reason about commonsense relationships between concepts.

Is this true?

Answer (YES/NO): NO